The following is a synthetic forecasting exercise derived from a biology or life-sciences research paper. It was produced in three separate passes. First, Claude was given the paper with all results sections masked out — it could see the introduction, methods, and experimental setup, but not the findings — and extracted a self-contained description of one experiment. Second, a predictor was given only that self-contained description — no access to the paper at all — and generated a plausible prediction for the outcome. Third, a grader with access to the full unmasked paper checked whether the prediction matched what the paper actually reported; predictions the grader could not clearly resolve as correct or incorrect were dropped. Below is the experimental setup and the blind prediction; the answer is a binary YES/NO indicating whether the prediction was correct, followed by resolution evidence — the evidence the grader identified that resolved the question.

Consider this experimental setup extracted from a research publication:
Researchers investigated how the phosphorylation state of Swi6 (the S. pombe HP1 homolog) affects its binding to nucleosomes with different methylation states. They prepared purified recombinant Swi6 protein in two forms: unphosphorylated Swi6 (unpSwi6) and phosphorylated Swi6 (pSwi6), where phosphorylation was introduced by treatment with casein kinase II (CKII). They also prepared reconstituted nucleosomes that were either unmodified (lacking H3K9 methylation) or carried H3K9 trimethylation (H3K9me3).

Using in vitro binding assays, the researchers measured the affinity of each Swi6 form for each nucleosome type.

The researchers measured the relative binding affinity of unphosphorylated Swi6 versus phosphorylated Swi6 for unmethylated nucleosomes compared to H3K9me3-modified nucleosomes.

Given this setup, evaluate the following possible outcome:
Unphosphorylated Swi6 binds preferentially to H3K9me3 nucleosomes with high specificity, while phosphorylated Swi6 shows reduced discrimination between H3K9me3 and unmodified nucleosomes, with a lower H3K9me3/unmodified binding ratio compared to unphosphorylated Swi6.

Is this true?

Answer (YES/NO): NO